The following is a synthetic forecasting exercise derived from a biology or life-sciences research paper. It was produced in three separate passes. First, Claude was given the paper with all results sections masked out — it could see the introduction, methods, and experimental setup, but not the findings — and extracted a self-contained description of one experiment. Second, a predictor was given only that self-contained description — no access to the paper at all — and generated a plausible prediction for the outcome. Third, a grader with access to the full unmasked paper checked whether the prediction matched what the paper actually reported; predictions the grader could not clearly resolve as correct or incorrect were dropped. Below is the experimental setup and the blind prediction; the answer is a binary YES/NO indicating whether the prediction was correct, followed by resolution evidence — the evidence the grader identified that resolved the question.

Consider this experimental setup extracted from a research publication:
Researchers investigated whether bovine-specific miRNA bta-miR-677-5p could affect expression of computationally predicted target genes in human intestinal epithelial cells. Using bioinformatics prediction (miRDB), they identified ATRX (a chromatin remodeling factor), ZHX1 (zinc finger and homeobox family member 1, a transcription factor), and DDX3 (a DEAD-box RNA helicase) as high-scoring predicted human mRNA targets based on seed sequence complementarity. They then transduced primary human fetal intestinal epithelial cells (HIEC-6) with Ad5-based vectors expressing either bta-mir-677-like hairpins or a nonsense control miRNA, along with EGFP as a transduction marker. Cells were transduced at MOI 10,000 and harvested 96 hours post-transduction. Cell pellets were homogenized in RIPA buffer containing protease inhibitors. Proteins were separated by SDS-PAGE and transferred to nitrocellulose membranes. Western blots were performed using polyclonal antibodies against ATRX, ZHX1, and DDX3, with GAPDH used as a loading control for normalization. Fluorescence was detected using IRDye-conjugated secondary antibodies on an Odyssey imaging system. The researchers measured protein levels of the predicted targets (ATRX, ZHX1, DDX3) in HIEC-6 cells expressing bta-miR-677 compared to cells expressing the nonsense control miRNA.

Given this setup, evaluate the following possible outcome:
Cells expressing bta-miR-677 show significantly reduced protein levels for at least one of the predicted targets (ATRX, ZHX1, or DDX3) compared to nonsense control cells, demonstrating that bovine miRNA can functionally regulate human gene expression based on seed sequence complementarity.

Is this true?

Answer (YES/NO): NO